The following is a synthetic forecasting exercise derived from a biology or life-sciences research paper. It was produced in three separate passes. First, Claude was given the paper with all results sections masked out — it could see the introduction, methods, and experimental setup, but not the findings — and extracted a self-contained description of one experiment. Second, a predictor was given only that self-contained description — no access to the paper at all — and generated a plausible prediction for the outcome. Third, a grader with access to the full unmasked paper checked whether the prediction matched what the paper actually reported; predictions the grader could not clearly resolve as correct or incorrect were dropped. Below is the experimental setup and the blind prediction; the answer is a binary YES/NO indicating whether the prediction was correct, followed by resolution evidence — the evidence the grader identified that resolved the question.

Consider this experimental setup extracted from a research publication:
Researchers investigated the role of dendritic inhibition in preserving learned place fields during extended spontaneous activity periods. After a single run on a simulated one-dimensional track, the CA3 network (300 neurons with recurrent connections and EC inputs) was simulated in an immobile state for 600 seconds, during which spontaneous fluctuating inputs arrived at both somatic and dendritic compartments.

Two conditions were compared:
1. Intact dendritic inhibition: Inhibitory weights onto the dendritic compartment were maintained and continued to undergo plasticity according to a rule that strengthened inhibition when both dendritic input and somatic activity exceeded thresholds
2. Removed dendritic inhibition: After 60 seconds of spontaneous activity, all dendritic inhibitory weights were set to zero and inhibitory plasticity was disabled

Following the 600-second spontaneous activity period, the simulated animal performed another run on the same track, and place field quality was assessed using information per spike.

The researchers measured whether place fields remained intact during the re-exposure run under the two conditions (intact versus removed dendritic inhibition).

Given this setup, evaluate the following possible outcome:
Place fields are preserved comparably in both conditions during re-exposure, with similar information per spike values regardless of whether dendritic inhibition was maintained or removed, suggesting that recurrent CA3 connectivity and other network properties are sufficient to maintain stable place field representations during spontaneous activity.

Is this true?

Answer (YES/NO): NO